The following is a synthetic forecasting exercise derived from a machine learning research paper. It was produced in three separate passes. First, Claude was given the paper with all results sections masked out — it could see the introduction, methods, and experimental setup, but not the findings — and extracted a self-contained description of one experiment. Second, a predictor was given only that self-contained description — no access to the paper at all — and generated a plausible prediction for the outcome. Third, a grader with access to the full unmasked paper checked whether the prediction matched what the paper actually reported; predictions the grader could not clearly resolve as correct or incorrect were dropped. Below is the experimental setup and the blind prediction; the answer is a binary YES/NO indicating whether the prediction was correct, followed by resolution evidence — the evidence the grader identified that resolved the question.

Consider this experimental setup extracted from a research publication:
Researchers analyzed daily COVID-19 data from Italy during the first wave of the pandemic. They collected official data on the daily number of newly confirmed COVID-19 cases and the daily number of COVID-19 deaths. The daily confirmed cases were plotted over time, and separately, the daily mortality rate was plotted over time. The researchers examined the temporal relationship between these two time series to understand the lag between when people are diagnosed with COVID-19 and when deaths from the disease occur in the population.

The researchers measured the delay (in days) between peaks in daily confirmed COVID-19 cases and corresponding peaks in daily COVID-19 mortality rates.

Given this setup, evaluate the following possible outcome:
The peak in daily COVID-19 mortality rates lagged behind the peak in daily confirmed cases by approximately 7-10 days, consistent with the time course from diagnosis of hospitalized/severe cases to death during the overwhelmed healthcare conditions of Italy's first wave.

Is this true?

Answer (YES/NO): YES